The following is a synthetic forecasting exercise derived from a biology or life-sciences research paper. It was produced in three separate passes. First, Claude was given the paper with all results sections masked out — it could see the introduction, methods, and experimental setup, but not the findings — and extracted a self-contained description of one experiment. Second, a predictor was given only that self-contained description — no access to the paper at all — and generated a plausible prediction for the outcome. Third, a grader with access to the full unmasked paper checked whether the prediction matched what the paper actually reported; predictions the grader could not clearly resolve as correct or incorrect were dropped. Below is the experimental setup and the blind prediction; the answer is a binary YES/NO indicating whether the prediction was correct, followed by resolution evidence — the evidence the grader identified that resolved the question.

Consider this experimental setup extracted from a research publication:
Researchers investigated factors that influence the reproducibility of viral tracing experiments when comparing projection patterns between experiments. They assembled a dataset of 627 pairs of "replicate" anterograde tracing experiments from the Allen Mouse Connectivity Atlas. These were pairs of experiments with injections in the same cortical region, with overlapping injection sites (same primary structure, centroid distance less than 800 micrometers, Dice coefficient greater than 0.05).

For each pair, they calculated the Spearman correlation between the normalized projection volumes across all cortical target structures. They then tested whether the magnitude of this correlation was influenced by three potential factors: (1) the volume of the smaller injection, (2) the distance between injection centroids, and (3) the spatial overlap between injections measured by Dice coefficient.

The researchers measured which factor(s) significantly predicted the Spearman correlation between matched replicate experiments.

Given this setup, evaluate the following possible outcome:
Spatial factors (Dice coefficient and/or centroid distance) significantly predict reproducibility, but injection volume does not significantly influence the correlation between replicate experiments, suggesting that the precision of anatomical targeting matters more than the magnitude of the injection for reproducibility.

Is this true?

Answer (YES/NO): NO